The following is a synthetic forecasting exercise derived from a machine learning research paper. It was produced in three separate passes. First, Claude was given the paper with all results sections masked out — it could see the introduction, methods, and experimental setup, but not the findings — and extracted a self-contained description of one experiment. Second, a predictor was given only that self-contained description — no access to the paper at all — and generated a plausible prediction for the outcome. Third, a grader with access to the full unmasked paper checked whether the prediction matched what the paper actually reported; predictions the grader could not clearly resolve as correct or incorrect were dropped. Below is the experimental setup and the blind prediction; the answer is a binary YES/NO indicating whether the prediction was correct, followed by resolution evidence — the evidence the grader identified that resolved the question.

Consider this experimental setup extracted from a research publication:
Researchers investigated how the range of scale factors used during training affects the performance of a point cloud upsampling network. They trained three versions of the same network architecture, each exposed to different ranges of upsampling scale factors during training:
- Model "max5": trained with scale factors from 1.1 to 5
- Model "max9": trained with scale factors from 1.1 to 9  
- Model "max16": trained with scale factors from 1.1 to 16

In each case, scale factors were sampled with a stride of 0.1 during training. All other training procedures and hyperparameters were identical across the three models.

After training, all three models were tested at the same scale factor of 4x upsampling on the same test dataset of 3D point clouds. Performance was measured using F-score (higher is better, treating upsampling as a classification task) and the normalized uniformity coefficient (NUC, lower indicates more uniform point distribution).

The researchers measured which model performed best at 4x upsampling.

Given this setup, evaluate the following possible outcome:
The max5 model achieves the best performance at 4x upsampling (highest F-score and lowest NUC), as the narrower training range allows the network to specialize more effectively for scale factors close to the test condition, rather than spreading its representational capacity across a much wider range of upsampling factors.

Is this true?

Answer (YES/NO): NO